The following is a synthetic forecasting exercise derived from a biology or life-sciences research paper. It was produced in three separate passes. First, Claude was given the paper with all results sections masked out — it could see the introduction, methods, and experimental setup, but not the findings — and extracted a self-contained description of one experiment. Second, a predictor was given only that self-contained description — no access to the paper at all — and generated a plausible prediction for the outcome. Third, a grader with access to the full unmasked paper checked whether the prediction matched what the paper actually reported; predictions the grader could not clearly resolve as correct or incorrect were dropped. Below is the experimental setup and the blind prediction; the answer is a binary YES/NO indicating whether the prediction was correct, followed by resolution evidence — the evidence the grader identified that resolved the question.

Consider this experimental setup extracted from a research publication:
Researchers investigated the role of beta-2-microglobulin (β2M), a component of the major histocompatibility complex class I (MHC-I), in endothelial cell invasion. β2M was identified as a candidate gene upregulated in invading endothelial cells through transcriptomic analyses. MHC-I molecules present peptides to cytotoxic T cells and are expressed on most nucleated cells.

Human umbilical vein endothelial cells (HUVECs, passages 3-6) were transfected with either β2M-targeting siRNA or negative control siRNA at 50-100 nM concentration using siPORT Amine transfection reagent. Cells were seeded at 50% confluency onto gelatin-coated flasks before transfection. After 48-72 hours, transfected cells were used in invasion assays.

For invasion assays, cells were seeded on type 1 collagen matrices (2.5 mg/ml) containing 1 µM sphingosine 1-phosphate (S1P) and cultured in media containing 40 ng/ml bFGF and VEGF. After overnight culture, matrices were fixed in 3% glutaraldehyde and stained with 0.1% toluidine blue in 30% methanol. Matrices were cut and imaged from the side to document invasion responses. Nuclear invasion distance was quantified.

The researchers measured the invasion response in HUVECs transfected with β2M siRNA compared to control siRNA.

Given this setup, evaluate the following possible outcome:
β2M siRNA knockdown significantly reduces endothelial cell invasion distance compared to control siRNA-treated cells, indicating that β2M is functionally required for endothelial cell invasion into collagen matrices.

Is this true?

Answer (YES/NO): NO